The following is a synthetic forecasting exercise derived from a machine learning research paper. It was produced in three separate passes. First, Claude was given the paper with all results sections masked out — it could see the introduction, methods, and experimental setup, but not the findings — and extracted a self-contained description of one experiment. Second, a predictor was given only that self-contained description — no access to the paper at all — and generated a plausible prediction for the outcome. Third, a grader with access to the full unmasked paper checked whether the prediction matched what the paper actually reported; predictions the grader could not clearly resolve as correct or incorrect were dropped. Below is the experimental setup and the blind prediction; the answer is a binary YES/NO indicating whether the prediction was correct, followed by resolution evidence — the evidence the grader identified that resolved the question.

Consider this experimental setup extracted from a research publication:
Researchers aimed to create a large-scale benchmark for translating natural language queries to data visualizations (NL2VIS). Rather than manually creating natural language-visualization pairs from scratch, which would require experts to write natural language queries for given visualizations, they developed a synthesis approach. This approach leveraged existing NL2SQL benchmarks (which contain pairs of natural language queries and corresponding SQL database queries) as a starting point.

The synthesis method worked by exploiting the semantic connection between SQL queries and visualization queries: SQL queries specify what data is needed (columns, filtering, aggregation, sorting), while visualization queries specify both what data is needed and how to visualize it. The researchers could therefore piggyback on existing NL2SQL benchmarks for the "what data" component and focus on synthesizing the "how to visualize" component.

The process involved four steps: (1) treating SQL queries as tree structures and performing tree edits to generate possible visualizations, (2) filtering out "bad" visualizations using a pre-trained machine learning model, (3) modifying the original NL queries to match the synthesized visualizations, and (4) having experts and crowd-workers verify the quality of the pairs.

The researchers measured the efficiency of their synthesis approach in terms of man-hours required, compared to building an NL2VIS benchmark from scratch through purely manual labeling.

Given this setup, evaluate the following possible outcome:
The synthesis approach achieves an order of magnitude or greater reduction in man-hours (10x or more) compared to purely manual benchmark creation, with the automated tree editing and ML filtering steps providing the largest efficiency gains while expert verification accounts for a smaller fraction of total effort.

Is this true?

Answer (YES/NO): YES